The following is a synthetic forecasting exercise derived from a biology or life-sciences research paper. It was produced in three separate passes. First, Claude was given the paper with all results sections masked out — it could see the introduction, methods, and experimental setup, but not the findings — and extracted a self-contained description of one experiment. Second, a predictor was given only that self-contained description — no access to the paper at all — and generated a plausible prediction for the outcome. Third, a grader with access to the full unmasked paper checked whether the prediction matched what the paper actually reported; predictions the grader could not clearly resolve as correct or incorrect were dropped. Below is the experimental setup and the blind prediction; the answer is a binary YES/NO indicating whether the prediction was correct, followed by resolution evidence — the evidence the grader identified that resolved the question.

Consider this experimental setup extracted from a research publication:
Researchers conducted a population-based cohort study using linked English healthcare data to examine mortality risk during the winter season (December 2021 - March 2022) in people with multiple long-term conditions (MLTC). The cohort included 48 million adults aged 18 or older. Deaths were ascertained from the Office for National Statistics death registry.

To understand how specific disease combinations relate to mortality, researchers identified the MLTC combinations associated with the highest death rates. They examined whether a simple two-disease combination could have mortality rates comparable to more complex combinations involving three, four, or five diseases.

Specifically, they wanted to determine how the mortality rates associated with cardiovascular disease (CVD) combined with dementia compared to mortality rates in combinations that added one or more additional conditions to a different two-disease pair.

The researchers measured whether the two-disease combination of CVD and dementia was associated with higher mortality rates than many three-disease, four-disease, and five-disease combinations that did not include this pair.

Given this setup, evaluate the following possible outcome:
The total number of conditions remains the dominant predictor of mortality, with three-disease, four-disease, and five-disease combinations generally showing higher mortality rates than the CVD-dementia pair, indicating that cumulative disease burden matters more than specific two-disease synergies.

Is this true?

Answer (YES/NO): NO